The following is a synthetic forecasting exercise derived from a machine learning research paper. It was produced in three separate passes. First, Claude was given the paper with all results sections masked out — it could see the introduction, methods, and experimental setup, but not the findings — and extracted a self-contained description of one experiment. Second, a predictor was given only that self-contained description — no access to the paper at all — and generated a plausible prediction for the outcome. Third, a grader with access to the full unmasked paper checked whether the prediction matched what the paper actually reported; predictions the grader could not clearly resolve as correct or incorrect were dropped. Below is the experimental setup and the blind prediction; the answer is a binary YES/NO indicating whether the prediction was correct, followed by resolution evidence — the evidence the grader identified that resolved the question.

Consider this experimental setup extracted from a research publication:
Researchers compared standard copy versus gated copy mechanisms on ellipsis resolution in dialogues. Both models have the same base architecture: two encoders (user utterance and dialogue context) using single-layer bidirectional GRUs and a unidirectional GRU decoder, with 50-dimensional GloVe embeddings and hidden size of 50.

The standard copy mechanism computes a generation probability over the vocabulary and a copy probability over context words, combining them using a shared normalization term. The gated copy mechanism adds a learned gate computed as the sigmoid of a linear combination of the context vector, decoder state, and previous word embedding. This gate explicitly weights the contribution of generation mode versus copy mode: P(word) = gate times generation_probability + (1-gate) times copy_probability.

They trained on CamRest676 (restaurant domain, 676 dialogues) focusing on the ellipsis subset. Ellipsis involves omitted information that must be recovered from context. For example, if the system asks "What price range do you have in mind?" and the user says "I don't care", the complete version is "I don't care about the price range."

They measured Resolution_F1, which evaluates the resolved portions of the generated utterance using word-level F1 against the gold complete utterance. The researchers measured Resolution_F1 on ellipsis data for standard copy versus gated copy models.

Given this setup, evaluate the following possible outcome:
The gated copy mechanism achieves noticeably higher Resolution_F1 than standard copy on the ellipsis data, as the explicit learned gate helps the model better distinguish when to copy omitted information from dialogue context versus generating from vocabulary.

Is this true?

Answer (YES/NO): NO